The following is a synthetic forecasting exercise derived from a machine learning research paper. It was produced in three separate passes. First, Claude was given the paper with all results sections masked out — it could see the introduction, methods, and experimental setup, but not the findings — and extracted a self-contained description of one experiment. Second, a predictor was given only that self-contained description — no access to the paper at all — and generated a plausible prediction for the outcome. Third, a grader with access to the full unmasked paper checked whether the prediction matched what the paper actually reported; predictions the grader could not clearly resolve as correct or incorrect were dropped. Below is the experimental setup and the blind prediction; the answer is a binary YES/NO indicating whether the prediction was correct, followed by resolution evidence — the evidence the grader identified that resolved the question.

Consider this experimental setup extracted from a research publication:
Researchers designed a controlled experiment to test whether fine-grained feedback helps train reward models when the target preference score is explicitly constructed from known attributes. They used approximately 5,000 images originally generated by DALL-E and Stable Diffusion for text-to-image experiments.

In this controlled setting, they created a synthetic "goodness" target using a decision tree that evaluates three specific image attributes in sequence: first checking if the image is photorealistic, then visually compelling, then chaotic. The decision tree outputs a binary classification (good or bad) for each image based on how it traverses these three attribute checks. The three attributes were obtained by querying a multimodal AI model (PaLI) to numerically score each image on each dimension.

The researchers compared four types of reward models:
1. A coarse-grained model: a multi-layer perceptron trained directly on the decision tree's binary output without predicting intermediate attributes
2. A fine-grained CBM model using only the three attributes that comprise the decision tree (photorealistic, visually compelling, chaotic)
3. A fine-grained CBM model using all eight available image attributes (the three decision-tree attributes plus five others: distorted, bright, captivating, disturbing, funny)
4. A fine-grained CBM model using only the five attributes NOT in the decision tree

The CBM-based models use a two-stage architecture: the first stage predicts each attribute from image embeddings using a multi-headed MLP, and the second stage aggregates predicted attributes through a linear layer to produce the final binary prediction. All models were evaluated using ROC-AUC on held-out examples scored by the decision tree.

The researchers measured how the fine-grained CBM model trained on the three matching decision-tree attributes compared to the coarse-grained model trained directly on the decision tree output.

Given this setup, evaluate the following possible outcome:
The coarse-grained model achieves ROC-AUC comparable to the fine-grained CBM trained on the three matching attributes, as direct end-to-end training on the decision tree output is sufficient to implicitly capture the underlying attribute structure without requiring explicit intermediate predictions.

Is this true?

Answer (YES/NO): NO